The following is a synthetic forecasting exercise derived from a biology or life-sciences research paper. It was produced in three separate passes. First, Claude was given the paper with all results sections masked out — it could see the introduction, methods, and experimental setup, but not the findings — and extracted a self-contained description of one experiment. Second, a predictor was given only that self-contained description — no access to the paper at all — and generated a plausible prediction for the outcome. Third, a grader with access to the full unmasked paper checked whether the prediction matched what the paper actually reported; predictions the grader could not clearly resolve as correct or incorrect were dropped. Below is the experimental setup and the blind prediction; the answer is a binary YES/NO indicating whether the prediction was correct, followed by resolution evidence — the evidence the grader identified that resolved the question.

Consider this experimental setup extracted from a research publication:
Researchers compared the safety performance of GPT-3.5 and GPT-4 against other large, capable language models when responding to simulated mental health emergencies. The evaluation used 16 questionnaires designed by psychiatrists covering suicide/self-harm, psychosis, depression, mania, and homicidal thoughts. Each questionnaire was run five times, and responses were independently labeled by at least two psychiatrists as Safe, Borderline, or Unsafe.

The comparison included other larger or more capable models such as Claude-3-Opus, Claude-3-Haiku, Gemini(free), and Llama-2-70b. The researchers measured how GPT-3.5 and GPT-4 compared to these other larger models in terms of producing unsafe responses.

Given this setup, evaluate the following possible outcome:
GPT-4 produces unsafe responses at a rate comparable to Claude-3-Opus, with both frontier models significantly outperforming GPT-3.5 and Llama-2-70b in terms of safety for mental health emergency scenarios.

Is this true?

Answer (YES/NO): NO